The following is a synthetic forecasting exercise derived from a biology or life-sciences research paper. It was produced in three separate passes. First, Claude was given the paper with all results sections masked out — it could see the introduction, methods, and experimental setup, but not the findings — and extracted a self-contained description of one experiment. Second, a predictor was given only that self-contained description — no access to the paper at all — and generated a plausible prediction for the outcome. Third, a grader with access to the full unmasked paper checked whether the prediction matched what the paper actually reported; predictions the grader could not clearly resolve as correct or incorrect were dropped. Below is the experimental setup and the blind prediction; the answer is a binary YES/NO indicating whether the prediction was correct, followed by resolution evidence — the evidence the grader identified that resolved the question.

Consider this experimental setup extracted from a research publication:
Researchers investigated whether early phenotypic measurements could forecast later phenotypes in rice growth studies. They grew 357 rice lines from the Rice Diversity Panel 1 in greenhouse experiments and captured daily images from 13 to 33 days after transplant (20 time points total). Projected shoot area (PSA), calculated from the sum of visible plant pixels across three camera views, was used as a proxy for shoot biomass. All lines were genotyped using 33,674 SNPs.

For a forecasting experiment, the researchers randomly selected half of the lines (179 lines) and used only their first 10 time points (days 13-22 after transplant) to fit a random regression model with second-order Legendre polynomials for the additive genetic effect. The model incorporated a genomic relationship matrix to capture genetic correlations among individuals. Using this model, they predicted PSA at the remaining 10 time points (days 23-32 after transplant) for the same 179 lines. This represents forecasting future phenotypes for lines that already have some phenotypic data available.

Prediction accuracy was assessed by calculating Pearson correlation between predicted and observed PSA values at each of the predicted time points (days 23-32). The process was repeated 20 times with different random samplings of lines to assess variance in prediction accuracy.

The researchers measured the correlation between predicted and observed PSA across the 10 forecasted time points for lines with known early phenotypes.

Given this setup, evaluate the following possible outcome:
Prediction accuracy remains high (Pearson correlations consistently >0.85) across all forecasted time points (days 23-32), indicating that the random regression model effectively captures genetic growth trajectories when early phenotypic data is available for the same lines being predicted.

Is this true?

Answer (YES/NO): NO